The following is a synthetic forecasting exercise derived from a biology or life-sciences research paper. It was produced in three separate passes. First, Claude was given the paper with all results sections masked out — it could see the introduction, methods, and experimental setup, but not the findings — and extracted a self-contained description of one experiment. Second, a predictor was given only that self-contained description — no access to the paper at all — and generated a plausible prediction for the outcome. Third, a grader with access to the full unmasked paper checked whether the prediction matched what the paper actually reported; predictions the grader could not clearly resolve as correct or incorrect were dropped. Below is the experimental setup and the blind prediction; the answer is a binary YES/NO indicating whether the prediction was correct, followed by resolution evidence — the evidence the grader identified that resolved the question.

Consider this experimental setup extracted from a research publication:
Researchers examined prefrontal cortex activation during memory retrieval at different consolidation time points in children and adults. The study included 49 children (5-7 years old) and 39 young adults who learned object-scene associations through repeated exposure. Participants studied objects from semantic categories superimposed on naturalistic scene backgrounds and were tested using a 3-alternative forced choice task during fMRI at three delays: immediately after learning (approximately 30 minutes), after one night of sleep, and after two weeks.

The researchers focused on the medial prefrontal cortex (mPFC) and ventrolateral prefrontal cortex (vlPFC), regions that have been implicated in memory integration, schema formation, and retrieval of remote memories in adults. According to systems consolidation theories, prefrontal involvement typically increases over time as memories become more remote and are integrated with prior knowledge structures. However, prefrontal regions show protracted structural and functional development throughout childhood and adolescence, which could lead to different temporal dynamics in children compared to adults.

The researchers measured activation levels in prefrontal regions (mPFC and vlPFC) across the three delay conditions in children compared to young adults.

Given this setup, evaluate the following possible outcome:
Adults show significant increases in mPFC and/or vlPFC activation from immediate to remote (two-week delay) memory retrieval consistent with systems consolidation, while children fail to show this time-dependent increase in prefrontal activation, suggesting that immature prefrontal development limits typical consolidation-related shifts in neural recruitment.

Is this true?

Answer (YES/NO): NO